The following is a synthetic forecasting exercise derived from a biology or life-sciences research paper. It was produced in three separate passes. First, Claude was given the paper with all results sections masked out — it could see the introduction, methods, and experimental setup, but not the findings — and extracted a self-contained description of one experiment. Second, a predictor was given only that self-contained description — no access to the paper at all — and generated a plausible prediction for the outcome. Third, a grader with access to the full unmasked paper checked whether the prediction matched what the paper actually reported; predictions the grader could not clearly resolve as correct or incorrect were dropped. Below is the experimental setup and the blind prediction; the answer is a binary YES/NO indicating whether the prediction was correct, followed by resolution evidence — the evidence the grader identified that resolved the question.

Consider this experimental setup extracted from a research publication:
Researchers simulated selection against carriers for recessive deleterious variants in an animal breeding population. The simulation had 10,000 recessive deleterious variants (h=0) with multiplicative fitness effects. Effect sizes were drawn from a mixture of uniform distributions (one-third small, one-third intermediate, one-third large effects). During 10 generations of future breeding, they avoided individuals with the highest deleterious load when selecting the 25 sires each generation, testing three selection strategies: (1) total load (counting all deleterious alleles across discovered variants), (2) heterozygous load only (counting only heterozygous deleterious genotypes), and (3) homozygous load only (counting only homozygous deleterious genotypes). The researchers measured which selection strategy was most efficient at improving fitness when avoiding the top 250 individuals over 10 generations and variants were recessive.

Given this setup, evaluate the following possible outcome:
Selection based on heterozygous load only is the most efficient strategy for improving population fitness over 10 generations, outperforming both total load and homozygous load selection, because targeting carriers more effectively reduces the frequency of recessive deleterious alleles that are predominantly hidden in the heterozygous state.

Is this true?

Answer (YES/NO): NO